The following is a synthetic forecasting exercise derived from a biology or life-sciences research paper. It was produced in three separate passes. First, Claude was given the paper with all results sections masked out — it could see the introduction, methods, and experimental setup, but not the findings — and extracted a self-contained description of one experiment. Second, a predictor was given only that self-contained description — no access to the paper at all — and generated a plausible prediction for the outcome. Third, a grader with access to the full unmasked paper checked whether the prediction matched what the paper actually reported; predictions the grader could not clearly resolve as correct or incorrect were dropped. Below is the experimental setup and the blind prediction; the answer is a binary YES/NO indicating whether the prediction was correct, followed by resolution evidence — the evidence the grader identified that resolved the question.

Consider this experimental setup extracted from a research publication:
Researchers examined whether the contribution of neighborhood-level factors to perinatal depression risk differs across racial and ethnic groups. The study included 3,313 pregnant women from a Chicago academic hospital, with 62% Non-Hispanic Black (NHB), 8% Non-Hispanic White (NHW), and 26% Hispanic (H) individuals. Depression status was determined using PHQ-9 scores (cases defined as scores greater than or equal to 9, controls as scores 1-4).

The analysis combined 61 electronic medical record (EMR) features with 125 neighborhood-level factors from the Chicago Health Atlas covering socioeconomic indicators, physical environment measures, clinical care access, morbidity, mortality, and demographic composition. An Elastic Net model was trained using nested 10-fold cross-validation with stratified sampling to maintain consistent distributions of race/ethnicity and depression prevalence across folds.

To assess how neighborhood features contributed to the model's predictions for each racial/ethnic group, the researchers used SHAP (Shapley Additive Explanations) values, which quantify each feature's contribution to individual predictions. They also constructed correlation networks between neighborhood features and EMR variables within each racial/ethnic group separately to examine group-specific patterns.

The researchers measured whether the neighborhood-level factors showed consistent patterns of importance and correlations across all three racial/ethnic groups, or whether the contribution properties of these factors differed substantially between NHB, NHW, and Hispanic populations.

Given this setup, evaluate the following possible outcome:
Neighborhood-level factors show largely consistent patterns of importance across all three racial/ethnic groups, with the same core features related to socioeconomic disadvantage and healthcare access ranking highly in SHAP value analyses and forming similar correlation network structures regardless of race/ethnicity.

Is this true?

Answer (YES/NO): NO